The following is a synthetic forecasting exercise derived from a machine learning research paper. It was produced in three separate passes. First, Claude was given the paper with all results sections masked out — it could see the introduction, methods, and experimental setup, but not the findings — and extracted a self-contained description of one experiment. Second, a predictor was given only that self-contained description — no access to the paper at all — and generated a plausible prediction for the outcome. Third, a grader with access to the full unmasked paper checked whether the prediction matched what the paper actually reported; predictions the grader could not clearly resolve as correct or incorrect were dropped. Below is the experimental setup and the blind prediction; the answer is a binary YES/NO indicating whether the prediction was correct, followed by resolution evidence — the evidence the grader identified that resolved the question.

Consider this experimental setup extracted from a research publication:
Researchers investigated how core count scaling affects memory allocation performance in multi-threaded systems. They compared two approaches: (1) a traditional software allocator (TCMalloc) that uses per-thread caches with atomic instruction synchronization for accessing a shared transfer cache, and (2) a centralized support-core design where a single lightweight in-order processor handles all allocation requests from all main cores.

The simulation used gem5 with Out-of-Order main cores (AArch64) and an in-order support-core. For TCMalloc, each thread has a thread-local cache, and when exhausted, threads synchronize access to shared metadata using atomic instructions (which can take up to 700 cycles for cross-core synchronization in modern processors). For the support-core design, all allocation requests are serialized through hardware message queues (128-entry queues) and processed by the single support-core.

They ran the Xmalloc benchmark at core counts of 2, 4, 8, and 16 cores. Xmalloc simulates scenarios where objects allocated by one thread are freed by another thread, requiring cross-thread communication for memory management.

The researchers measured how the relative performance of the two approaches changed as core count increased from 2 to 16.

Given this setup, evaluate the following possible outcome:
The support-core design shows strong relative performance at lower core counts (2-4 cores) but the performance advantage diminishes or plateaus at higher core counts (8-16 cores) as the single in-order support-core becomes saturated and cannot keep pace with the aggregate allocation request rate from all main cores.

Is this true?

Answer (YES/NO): NO